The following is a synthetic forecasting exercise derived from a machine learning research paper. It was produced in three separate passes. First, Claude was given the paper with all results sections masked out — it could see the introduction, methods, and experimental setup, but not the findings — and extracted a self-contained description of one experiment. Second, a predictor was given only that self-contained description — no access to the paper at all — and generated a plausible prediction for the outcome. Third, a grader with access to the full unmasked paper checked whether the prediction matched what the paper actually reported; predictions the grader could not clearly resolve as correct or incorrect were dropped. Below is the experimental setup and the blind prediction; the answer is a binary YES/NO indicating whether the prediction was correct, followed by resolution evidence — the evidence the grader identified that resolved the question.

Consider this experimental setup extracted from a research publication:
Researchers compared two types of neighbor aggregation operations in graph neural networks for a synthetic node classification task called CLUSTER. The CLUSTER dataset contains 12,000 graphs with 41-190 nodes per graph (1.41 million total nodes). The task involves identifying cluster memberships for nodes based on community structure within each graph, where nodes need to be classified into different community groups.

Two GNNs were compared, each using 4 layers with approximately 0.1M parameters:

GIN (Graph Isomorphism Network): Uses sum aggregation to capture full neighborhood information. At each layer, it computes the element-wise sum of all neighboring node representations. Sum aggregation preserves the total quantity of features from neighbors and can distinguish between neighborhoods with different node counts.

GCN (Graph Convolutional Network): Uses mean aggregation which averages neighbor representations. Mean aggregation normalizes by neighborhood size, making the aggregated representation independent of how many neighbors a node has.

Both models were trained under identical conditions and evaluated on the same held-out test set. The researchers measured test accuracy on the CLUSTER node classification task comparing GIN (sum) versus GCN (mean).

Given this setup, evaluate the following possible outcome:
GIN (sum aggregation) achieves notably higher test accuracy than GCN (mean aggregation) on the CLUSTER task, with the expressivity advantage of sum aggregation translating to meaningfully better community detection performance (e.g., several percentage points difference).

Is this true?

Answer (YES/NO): YES